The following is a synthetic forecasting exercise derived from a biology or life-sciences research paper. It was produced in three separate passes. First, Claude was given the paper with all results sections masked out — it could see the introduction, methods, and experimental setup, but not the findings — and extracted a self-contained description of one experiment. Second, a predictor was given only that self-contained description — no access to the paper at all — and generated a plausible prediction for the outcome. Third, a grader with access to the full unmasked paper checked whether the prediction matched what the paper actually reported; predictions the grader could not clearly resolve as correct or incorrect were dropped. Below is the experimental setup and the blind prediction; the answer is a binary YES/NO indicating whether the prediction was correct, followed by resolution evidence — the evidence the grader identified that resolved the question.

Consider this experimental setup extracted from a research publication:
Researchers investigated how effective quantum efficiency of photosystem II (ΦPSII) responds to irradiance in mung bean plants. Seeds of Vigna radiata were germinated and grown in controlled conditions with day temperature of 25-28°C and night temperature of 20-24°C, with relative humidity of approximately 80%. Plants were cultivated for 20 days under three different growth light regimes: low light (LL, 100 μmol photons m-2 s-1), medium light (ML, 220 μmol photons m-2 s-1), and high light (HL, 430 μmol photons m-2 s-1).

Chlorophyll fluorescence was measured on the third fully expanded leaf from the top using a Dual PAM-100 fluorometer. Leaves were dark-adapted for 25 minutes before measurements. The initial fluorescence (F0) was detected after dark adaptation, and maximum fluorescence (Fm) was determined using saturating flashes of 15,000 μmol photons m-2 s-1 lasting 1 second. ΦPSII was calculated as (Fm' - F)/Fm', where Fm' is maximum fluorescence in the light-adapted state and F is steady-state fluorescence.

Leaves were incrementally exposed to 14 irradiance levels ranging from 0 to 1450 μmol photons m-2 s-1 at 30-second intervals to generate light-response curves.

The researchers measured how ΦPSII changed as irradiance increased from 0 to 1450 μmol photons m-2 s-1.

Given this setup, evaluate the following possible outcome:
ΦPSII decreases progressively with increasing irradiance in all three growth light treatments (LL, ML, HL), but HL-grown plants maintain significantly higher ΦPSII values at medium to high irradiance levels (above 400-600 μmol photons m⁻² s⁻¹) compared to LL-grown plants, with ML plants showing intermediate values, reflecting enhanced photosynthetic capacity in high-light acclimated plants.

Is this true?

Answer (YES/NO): YES